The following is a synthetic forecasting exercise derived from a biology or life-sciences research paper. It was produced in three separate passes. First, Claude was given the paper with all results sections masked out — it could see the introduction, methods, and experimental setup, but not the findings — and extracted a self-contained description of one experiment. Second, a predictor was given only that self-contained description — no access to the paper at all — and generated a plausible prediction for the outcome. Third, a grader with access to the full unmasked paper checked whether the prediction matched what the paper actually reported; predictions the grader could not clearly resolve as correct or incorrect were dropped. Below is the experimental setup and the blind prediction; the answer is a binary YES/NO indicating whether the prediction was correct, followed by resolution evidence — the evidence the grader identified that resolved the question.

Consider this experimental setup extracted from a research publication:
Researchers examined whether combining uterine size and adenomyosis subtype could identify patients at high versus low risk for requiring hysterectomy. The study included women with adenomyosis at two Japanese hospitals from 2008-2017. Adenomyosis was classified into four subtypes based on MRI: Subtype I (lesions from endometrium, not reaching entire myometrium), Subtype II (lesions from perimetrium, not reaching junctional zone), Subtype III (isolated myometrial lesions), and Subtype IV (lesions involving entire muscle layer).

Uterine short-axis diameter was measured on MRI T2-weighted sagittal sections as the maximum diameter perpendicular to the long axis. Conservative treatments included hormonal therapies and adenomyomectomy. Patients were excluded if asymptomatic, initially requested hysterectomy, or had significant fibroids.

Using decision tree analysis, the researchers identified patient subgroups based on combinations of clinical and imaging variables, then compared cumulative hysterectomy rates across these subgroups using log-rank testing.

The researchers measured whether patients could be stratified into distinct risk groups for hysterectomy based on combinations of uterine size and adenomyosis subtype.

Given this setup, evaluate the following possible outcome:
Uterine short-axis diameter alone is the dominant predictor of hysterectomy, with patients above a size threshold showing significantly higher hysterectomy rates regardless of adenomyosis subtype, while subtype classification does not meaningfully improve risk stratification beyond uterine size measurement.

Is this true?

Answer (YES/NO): NO